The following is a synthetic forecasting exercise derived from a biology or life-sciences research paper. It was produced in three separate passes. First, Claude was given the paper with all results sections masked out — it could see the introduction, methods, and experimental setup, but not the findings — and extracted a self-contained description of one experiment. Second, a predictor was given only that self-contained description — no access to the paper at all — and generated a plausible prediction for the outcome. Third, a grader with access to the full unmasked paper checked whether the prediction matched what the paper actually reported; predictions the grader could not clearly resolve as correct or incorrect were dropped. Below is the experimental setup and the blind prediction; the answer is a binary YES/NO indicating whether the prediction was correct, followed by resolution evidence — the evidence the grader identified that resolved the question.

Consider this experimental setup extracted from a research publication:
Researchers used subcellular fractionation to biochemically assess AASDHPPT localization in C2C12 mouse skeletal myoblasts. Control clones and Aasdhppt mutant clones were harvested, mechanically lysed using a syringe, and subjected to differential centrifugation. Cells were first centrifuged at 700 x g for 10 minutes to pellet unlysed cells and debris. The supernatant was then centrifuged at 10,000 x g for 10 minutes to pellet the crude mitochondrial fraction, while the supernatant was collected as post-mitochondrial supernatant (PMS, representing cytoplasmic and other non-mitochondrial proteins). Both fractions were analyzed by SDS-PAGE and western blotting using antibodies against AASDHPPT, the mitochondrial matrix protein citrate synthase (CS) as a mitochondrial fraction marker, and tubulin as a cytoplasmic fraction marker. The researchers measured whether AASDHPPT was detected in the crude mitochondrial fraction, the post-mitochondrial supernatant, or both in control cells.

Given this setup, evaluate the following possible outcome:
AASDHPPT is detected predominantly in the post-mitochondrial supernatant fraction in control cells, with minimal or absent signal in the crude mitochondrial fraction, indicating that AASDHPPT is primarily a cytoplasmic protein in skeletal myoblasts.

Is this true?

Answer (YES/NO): NO